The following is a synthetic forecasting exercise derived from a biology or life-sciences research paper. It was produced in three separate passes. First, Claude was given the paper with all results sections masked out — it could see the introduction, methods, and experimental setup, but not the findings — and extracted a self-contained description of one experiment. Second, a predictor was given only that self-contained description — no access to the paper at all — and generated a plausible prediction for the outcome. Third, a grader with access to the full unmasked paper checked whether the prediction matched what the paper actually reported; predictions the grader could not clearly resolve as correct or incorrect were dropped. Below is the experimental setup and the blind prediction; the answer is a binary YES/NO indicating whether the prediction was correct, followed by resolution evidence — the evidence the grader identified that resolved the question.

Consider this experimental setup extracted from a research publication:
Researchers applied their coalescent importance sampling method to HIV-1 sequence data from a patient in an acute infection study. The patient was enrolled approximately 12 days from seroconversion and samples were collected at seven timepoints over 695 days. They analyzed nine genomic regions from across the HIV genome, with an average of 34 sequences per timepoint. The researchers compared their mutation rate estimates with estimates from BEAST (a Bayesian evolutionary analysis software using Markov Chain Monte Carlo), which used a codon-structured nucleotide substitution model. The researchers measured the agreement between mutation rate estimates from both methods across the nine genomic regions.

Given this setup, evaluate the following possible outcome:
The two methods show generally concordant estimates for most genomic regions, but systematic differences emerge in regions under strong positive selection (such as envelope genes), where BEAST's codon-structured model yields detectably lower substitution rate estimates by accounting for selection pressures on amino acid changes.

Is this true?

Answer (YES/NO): NO